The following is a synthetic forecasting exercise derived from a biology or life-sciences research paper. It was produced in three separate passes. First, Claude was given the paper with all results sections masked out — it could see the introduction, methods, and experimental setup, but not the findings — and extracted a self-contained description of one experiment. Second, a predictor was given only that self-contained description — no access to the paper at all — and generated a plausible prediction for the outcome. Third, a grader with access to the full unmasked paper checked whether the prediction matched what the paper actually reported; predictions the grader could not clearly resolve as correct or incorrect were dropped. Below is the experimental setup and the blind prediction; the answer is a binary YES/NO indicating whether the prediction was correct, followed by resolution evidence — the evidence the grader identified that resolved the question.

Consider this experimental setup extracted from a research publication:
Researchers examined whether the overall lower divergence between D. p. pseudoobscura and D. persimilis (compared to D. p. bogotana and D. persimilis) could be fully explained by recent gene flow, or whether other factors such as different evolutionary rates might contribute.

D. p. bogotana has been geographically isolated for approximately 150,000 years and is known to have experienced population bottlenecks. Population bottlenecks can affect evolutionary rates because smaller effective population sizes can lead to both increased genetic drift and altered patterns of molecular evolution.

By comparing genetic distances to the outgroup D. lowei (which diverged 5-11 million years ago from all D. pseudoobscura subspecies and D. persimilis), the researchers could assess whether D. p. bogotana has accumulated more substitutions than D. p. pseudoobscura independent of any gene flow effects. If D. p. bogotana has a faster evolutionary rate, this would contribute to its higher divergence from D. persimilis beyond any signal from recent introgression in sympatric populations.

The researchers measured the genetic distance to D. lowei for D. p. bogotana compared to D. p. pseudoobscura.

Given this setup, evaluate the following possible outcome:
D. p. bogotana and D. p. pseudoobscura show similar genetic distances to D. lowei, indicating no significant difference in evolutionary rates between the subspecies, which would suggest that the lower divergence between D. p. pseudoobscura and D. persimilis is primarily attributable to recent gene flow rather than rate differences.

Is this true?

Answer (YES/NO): NO